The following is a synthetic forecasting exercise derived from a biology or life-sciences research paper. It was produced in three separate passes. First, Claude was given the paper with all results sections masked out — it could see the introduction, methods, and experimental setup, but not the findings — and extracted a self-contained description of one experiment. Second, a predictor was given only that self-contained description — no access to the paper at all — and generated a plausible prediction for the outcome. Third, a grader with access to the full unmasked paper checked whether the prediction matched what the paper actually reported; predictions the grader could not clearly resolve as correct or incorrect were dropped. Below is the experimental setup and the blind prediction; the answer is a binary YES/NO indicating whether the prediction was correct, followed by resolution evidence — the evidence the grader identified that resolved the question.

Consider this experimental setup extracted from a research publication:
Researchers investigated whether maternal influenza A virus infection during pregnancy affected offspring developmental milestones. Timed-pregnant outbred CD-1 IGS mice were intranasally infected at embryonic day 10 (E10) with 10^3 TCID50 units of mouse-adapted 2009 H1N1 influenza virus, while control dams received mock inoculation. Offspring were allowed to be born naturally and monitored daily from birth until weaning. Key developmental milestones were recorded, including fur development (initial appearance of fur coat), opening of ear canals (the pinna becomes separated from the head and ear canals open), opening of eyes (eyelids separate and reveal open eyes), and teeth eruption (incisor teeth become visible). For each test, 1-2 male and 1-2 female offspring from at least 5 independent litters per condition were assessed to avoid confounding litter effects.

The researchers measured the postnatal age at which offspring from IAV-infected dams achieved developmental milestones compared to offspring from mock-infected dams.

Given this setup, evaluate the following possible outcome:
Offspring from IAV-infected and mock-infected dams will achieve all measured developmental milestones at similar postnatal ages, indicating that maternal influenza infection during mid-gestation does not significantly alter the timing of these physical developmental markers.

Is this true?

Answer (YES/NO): NO